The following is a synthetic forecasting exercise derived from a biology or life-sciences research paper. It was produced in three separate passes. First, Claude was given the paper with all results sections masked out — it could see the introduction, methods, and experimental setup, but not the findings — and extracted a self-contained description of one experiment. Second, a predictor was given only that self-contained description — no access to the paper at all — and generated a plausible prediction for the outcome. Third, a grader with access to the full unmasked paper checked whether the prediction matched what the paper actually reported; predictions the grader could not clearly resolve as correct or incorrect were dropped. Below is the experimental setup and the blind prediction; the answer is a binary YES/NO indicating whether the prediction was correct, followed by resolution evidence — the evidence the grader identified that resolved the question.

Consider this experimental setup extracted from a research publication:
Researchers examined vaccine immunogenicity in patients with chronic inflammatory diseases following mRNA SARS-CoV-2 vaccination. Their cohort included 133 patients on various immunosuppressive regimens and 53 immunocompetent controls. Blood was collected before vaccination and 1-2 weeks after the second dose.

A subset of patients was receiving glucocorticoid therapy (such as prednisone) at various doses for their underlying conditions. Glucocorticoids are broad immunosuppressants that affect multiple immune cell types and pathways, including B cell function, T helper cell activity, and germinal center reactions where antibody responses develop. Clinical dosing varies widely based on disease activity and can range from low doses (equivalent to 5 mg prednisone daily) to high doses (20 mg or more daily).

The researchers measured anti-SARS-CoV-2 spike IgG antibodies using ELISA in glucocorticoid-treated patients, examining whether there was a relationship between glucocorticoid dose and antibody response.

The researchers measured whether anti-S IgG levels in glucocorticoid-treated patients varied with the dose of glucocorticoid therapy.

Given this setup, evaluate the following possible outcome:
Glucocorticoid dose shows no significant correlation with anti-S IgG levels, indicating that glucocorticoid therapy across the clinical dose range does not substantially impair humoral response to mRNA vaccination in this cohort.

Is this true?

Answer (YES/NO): NO